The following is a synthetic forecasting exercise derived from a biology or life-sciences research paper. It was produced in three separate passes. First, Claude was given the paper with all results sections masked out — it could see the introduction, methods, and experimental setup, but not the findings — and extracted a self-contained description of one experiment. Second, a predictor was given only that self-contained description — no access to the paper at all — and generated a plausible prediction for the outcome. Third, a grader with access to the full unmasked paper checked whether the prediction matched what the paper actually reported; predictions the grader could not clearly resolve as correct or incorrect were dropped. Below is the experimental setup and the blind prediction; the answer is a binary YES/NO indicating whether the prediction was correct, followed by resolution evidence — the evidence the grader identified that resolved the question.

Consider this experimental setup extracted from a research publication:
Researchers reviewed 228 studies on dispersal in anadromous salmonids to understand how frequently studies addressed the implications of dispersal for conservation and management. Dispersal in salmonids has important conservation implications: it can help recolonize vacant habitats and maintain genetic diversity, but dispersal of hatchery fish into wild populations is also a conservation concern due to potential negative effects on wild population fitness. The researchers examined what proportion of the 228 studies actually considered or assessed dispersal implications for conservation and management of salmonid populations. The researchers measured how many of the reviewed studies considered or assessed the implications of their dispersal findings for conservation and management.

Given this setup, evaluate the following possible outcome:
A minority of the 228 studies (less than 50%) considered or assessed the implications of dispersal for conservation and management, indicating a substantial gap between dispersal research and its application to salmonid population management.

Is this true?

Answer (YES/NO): YES